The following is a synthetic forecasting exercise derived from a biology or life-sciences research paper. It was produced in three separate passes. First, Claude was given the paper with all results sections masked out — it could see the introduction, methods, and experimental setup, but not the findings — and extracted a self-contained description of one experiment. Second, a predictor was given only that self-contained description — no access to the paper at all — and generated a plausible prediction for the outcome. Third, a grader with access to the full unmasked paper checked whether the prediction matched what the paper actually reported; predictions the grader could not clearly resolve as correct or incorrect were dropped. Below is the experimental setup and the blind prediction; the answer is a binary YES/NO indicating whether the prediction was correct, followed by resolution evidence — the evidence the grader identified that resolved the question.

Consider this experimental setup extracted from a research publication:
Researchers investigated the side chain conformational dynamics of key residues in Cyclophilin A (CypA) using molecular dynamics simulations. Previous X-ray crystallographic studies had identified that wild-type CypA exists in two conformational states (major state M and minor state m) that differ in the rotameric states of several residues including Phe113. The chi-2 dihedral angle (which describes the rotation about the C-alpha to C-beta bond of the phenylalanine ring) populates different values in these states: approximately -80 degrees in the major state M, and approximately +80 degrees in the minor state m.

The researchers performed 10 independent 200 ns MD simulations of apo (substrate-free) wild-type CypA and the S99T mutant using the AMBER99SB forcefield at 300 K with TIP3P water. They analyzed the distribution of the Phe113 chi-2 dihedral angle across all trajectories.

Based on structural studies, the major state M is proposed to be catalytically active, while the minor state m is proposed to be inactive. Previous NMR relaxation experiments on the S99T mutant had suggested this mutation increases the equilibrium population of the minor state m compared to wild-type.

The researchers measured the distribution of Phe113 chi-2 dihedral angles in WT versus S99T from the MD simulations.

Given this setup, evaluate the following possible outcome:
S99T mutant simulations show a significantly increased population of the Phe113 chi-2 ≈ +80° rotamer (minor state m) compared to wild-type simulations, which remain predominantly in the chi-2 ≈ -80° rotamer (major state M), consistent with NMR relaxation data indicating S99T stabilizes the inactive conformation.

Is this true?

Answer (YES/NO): NO